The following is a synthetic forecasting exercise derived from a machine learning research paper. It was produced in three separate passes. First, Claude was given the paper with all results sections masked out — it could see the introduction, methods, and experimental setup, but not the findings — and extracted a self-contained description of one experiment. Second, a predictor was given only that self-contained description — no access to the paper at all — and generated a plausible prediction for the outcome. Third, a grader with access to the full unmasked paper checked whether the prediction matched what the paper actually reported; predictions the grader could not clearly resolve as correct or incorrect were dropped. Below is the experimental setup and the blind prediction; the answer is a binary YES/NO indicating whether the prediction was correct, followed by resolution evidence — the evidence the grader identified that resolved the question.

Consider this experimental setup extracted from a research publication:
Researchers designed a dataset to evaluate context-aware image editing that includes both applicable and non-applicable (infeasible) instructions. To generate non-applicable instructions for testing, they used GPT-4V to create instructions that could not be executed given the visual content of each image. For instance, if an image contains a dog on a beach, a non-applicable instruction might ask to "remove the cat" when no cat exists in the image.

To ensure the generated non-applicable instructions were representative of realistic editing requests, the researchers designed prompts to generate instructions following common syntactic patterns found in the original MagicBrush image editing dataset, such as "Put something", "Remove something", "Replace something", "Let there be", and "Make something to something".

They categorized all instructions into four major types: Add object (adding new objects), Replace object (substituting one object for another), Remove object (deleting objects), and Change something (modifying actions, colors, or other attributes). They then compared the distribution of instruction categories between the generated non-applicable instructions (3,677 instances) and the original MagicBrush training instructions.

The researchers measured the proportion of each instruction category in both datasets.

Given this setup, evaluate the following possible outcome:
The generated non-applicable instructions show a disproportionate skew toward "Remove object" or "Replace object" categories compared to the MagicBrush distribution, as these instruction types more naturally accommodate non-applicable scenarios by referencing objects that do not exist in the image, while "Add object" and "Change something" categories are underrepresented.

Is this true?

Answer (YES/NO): NO